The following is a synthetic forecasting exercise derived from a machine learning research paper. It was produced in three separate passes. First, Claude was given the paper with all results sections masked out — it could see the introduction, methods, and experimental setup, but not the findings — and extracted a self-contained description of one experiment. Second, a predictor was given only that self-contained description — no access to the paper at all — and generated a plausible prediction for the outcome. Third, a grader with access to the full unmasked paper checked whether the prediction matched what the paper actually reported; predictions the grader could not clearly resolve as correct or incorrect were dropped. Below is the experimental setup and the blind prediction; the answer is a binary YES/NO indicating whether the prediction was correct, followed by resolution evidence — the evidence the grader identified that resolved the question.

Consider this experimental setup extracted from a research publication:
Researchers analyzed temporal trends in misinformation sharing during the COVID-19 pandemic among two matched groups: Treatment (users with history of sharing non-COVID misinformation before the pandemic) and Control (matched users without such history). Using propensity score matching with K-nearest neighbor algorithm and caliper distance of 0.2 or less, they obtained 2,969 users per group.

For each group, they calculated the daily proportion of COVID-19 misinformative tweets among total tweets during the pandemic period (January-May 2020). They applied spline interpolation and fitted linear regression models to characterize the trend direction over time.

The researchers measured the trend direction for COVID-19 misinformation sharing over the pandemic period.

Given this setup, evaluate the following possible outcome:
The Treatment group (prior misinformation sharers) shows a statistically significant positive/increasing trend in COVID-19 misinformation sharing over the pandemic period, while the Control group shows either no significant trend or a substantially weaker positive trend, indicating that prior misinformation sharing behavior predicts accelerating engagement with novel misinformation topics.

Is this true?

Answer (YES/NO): NO